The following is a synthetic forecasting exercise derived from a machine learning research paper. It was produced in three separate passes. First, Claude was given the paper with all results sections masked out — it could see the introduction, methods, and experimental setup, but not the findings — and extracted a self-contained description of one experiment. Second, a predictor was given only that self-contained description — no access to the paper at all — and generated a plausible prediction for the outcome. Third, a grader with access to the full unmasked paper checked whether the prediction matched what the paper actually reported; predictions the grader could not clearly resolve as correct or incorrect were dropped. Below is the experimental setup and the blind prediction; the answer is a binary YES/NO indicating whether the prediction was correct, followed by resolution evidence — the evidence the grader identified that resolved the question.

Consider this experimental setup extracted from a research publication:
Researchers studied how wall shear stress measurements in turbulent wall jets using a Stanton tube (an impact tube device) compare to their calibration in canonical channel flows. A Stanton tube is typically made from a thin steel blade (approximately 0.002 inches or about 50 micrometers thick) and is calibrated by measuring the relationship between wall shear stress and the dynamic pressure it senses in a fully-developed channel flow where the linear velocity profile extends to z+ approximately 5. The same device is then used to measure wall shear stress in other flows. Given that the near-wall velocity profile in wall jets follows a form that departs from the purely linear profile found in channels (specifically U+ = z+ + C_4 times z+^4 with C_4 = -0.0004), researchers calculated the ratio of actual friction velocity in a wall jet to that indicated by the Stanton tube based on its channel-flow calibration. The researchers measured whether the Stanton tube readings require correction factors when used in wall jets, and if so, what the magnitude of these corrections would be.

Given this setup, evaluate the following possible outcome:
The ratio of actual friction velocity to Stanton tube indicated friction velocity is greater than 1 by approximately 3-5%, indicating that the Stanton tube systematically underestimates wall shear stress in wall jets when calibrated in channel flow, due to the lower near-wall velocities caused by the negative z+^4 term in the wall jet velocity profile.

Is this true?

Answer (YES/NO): NO